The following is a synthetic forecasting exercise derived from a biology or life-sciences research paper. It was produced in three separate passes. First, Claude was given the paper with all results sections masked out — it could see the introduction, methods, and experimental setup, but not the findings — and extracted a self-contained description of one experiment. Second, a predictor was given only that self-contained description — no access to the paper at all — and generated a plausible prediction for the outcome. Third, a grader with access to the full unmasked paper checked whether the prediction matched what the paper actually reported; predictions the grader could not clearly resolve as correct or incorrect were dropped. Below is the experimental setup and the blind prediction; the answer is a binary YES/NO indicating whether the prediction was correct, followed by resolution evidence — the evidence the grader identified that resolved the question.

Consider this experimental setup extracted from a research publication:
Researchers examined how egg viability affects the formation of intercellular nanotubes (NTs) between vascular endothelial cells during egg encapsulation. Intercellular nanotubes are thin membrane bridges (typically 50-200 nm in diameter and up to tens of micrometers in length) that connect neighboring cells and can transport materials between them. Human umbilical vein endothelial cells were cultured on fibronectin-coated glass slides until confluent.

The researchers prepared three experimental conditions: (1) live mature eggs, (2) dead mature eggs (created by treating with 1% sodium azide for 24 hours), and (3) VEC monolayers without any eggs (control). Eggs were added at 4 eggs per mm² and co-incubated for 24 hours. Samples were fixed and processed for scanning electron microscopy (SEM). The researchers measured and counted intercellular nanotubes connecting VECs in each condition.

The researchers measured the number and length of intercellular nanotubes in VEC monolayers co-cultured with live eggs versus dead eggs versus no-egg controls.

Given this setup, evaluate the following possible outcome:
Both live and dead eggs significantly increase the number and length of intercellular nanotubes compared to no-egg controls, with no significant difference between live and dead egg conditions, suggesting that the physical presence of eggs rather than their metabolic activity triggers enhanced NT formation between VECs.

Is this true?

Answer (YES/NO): NO